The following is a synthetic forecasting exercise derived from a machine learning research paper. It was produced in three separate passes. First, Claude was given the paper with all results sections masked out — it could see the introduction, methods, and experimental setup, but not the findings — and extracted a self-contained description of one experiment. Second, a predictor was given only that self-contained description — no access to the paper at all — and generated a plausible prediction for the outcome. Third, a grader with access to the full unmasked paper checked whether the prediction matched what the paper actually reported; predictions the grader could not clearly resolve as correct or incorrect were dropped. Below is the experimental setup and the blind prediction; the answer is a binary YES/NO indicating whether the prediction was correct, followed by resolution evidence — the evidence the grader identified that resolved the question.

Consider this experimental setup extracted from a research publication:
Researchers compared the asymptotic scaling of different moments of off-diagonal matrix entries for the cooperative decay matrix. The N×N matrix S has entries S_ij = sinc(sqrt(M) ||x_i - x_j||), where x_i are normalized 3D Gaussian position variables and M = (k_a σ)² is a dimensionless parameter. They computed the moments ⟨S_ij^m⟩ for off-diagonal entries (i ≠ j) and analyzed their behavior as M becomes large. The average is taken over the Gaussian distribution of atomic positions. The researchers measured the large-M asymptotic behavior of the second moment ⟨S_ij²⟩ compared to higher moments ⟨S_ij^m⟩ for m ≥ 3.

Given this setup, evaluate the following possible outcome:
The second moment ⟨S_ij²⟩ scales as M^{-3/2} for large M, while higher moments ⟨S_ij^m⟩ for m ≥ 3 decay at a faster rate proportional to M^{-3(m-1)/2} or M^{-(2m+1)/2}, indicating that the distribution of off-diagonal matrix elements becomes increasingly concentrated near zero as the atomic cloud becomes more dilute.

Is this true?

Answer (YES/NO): NO